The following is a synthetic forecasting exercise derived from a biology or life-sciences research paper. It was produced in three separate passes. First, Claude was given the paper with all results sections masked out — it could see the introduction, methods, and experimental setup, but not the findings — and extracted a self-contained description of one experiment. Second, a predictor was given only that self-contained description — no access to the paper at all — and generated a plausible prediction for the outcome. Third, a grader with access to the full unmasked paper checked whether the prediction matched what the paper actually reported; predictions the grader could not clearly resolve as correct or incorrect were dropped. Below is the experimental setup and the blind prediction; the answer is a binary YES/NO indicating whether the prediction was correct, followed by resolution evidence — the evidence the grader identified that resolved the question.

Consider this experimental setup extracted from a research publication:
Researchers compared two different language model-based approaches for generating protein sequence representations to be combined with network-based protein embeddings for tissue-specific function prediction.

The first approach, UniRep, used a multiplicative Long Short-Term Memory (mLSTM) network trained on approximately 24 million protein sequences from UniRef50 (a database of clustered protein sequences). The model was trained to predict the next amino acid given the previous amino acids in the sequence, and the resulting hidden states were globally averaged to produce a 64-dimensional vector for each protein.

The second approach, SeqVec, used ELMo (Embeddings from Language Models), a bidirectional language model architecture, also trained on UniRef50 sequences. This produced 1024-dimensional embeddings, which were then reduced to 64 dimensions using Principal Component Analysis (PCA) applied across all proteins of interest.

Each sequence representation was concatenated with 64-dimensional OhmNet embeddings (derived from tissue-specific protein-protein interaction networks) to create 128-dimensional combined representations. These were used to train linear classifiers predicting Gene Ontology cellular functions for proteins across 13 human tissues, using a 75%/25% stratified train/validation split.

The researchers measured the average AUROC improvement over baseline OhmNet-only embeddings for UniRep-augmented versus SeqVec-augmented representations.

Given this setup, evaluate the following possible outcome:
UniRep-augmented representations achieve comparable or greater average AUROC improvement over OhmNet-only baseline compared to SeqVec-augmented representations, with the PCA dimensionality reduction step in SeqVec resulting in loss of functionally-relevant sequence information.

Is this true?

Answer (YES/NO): NO